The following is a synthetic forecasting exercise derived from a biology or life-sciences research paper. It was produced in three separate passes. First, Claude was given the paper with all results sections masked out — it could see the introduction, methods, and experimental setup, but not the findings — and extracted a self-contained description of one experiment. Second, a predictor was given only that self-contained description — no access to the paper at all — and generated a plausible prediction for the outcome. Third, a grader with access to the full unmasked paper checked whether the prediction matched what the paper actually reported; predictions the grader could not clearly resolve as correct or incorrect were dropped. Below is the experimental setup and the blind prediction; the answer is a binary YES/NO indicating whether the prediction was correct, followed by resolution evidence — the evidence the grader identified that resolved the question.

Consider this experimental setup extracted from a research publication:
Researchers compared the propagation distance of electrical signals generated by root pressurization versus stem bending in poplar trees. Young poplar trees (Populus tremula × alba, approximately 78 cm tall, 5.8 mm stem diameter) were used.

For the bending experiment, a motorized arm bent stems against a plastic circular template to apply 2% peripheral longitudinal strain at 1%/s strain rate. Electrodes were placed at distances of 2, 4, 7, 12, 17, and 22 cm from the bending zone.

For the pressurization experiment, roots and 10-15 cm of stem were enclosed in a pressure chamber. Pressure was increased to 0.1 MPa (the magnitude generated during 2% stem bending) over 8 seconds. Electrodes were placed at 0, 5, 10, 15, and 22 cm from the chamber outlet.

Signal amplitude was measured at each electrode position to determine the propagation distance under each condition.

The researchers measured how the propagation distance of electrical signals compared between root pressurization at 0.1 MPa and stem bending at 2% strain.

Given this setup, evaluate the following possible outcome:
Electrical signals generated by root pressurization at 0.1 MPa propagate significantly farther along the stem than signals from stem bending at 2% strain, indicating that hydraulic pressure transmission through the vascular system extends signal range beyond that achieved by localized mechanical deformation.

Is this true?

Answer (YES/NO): YES